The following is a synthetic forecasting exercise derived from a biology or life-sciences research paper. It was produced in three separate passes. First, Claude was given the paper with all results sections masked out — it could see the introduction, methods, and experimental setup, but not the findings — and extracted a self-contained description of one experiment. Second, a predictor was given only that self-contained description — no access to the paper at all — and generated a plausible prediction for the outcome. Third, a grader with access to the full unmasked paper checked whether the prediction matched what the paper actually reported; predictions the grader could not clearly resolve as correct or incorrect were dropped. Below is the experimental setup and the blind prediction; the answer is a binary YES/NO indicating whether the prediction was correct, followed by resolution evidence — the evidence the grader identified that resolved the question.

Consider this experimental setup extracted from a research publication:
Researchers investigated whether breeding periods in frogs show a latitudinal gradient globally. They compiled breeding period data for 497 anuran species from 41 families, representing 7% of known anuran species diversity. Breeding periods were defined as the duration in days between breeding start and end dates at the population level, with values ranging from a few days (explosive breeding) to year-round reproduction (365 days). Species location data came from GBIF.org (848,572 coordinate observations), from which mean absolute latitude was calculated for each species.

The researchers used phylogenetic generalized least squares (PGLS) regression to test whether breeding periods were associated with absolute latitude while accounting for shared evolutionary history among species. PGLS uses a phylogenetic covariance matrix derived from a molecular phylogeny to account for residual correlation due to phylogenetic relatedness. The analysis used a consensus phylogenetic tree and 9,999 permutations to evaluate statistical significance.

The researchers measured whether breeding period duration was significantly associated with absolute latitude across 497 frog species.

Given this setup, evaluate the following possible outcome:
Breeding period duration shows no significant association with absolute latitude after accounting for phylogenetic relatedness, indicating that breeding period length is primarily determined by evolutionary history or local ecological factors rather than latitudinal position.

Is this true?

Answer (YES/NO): NO